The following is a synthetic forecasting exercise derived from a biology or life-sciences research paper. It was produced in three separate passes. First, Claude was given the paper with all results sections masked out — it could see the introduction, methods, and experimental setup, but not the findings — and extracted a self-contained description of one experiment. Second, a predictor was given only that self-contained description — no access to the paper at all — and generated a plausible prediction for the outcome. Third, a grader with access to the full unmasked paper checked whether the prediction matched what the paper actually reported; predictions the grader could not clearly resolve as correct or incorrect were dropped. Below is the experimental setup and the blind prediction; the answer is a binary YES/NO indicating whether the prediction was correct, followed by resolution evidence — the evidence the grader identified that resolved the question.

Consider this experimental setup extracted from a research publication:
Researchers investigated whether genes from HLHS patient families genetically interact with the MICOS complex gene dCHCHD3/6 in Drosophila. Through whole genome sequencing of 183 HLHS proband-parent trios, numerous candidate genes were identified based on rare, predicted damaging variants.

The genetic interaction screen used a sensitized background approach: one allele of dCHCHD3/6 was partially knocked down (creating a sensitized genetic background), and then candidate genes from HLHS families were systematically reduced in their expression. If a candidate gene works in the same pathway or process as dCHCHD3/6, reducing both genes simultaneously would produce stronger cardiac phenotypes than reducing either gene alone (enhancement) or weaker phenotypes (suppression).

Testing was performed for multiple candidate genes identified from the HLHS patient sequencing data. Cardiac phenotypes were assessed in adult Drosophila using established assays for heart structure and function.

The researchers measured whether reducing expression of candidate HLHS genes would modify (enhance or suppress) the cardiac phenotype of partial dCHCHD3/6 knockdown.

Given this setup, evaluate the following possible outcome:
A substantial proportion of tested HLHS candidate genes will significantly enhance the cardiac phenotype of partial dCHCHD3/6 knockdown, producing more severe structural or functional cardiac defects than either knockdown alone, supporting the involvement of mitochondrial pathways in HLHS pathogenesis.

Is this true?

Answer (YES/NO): NO